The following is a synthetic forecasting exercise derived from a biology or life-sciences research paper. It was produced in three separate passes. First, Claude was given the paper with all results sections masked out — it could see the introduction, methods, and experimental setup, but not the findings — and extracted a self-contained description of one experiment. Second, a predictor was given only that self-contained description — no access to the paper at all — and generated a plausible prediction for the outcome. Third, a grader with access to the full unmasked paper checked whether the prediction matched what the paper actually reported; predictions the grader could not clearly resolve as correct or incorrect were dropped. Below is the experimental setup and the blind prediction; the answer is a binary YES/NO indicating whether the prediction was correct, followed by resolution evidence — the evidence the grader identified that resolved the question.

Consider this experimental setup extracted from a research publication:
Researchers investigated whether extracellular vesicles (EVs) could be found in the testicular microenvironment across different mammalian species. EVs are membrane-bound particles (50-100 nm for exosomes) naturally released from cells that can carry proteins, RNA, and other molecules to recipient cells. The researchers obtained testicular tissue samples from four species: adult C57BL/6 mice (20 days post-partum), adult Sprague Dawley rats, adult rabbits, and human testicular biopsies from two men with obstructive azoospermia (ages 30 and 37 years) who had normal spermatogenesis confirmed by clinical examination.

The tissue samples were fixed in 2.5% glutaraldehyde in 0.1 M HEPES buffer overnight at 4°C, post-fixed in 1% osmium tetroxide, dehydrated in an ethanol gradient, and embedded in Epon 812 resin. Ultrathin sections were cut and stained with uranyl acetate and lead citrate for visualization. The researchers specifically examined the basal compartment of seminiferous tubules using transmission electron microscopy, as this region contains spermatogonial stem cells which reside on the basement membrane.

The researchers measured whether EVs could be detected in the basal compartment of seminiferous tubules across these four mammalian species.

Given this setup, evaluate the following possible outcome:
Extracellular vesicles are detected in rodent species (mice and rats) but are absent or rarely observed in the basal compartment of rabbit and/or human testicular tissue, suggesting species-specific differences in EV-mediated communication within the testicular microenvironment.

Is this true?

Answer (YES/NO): NO